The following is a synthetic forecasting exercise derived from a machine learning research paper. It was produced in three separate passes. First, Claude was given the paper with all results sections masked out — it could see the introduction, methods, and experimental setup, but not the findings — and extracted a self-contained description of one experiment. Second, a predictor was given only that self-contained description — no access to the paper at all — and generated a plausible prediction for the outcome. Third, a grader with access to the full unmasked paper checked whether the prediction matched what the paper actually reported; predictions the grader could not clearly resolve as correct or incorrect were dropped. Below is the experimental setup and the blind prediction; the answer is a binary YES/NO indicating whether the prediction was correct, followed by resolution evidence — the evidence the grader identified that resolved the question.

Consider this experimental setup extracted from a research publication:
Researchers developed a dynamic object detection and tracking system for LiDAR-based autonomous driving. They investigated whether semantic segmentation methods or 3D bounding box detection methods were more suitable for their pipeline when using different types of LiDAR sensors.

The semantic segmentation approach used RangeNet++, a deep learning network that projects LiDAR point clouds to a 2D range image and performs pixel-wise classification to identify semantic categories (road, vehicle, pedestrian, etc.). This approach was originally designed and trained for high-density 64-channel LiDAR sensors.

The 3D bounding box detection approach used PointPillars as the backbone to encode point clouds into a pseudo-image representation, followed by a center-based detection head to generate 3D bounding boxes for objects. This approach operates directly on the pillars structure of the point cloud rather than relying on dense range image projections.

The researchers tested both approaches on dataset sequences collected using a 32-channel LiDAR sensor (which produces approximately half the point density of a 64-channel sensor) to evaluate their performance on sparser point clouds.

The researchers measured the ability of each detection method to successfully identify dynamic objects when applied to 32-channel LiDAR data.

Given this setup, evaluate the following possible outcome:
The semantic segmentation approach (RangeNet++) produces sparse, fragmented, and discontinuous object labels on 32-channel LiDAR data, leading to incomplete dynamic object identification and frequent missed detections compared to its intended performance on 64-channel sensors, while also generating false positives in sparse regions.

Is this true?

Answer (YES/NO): NO